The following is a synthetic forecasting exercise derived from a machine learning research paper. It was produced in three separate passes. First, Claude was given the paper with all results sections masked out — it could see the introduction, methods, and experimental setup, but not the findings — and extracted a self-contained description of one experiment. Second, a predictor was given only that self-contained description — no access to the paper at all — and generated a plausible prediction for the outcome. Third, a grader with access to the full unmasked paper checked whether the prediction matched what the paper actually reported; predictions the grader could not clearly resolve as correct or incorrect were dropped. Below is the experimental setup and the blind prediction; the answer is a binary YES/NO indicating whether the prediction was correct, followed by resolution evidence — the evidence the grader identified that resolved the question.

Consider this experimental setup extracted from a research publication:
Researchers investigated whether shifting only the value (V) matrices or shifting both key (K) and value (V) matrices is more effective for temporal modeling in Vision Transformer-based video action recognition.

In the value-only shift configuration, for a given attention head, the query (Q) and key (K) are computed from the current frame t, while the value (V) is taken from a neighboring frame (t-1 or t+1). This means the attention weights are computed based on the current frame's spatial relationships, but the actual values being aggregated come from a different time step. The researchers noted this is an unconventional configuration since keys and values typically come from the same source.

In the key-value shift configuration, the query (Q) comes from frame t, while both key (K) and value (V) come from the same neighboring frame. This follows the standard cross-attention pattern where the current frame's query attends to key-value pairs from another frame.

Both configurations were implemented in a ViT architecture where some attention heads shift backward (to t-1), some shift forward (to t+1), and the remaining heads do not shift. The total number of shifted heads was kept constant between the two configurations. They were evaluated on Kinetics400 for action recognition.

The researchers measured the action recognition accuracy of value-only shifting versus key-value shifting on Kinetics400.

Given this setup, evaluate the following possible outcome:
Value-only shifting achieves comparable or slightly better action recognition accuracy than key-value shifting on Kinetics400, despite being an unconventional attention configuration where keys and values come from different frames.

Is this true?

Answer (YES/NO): NO